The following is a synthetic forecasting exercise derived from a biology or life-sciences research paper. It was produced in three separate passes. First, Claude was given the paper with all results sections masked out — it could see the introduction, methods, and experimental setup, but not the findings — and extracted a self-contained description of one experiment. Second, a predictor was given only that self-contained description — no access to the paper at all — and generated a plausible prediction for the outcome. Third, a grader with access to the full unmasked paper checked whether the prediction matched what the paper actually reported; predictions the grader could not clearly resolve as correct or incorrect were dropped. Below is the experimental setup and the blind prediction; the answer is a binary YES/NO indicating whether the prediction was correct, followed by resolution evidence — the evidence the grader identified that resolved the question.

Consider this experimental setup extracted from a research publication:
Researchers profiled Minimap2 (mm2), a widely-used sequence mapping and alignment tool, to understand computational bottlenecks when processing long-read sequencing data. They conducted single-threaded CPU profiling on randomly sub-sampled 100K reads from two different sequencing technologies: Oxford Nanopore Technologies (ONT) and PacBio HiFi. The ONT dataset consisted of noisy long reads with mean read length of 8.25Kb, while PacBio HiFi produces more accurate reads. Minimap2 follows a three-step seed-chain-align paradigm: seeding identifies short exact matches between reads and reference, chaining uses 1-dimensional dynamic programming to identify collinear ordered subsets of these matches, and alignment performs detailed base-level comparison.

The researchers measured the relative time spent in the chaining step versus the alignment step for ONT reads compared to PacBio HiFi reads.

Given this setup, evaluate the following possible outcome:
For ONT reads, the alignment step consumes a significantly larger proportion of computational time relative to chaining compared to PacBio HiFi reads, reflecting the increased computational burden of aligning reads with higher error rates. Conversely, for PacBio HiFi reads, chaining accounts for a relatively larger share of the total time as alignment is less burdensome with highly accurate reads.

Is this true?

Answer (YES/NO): NO